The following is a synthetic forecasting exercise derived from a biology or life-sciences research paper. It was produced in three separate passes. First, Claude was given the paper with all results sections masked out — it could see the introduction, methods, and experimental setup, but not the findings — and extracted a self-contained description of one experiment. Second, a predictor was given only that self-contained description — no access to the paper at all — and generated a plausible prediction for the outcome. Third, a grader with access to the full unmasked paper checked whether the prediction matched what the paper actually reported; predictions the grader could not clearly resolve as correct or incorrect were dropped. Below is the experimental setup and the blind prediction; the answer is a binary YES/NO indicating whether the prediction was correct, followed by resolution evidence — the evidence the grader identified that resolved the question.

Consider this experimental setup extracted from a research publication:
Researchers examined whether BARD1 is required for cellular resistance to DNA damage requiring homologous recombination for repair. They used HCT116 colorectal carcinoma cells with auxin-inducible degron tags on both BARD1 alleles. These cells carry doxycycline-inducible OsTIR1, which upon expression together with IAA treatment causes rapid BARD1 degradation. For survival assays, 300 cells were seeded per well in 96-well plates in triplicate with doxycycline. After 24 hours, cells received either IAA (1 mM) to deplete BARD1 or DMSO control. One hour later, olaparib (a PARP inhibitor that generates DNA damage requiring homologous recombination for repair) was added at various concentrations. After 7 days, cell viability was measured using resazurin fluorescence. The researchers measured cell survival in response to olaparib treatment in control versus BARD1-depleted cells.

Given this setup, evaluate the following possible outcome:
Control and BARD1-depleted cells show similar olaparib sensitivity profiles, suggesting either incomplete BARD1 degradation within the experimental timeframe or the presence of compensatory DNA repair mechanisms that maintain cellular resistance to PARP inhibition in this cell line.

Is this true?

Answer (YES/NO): NO